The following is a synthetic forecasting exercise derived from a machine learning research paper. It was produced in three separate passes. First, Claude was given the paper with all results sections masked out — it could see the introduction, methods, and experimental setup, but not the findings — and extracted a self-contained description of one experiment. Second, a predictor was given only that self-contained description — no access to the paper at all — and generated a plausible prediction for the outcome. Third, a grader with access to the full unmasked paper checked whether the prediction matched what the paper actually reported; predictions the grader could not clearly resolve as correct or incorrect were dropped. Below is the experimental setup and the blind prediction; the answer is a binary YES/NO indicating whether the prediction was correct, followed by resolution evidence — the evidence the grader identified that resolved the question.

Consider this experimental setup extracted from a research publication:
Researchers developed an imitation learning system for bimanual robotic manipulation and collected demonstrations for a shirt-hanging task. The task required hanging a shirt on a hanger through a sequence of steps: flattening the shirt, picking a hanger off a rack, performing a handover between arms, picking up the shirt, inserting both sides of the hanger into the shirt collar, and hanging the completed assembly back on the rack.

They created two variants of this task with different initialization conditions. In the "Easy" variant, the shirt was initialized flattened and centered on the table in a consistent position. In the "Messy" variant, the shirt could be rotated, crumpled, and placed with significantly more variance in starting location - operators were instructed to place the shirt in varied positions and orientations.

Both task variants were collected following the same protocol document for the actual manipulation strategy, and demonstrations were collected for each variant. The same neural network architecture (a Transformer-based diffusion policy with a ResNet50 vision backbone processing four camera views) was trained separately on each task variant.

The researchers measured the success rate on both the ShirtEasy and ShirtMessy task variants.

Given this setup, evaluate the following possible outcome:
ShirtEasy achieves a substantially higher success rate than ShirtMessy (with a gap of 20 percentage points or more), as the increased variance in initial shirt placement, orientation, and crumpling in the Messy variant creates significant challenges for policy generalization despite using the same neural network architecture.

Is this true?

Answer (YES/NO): NO